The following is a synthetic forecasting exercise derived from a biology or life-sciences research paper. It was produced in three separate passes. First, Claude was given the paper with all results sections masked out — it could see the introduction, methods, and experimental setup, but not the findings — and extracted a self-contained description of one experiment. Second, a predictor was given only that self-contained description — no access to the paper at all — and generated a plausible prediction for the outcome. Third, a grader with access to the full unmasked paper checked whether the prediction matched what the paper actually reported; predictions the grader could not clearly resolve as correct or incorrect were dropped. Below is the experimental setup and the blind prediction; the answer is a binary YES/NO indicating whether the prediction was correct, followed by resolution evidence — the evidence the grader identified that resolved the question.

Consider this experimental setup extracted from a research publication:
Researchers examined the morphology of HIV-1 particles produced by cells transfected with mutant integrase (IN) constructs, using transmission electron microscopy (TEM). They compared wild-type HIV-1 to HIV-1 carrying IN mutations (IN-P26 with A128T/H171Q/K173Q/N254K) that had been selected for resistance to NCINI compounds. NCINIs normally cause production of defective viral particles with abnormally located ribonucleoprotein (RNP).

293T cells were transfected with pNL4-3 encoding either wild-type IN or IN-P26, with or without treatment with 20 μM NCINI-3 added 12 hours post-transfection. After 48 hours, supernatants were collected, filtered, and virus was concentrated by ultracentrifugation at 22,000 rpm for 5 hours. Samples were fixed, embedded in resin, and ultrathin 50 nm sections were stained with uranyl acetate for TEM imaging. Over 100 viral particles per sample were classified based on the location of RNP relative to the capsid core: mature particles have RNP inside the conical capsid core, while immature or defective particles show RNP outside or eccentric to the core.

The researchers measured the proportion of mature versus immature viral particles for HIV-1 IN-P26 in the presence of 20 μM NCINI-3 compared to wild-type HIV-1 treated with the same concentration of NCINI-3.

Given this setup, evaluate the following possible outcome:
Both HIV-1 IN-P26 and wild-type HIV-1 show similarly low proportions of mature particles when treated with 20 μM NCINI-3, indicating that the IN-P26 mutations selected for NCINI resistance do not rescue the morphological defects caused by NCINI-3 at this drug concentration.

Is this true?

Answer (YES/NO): NO